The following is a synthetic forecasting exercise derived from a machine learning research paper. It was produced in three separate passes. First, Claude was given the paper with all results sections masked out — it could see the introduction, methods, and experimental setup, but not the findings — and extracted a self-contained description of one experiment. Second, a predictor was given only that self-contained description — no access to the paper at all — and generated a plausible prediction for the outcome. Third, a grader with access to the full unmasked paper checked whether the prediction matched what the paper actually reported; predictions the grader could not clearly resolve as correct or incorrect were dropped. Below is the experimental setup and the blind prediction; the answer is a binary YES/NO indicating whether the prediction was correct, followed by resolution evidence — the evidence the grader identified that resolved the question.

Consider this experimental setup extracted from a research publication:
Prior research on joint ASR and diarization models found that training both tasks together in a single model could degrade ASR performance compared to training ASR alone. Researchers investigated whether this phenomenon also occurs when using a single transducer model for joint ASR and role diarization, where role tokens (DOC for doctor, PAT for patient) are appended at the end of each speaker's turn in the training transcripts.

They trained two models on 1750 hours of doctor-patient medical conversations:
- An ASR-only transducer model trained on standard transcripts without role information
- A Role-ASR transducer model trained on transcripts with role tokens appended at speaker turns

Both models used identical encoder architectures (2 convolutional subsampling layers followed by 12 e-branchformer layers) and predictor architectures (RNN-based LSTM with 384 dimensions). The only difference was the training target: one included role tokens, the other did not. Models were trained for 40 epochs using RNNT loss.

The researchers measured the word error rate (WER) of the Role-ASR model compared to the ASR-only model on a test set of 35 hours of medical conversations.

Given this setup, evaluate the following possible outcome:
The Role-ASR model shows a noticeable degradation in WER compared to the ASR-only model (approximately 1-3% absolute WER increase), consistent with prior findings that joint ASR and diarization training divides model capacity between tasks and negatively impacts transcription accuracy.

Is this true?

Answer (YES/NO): NO